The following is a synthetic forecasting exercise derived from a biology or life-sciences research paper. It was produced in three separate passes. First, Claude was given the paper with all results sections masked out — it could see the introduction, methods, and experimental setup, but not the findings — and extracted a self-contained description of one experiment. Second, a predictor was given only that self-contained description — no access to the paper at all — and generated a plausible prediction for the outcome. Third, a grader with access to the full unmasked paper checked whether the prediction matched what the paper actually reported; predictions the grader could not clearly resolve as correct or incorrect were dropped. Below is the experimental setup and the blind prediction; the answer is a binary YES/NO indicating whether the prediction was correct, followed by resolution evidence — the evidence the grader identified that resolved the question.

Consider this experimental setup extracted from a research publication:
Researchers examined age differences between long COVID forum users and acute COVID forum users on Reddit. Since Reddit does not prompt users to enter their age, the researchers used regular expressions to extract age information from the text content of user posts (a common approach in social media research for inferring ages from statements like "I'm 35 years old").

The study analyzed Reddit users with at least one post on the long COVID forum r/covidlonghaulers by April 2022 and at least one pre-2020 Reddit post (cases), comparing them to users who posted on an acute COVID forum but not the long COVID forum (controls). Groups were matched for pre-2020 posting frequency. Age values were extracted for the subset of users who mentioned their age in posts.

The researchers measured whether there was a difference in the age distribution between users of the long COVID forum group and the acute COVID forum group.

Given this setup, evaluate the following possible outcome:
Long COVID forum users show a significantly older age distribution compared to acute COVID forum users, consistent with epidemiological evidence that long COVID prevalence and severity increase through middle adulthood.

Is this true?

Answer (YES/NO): NO